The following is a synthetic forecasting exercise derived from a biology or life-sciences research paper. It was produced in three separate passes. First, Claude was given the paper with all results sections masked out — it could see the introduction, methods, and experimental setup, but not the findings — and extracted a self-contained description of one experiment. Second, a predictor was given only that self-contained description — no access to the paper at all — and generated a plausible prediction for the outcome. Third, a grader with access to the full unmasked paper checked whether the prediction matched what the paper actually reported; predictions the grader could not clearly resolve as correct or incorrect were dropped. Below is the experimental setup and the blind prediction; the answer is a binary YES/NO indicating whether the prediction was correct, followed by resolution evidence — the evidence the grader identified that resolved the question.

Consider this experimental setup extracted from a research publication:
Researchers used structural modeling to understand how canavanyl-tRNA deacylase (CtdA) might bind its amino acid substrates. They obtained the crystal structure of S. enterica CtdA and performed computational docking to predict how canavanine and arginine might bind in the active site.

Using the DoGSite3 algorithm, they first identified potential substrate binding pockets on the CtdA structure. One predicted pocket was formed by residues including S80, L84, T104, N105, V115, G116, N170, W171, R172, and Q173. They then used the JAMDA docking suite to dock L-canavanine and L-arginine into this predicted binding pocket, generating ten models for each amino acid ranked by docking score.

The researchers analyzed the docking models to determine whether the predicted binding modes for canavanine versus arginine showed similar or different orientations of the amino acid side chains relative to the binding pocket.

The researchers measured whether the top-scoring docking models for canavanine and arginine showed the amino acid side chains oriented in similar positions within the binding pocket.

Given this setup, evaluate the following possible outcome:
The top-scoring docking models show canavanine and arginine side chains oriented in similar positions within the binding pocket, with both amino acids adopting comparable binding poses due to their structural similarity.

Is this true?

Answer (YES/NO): YES